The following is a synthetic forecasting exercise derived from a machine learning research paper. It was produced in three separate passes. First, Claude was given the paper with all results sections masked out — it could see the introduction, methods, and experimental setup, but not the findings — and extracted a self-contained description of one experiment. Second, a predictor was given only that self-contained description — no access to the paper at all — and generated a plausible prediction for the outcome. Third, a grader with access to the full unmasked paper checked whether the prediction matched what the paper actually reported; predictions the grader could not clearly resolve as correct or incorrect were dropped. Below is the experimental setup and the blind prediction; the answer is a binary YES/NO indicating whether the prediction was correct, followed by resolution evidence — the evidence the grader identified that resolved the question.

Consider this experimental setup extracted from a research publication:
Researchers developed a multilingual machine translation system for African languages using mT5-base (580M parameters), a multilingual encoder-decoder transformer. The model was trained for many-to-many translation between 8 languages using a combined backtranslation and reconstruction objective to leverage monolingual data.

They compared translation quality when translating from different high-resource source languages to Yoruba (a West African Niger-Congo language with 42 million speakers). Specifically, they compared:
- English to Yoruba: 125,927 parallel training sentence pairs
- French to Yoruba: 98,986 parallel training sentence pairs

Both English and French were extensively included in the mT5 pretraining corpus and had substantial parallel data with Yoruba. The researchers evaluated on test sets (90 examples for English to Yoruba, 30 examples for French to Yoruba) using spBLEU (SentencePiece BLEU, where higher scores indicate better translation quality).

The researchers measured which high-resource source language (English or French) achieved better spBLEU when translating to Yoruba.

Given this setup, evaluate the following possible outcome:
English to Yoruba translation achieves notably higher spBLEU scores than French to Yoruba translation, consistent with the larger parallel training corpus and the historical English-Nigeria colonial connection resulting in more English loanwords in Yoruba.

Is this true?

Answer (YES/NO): YES